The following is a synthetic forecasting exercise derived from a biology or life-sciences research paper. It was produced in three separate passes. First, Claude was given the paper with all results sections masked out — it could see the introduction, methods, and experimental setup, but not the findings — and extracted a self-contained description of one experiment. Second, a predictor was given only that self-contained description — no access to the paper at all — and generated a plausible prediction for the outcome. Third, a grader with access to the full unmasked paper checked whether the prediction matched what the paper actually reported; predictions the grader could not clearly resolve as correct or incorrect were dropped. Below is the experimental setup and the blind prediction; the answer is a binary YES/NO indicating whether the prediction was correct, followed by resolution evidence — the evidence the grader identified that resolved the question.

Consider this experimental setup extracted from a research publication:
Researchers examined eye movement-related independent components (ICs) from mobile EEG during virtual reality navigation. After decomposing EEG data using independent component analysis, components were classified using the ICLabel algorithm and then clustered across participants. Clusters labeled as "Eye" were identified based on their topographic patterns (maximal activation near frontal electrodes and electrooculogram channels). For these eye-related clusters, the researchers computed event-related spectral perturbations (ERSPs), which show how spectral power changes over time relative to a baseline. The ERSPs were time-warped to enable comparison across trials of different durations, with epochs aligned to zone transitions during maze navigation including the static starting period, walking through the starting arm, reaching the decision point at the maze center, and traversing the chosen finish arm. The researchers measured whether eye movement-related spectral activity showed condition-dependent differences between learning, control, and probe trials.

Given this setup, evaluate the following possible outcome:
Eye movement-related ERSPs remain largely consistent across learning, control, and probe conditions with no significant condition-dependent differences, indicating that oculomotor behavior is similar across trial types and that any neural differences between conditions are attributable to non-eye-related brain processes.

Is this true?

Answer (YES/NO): NO